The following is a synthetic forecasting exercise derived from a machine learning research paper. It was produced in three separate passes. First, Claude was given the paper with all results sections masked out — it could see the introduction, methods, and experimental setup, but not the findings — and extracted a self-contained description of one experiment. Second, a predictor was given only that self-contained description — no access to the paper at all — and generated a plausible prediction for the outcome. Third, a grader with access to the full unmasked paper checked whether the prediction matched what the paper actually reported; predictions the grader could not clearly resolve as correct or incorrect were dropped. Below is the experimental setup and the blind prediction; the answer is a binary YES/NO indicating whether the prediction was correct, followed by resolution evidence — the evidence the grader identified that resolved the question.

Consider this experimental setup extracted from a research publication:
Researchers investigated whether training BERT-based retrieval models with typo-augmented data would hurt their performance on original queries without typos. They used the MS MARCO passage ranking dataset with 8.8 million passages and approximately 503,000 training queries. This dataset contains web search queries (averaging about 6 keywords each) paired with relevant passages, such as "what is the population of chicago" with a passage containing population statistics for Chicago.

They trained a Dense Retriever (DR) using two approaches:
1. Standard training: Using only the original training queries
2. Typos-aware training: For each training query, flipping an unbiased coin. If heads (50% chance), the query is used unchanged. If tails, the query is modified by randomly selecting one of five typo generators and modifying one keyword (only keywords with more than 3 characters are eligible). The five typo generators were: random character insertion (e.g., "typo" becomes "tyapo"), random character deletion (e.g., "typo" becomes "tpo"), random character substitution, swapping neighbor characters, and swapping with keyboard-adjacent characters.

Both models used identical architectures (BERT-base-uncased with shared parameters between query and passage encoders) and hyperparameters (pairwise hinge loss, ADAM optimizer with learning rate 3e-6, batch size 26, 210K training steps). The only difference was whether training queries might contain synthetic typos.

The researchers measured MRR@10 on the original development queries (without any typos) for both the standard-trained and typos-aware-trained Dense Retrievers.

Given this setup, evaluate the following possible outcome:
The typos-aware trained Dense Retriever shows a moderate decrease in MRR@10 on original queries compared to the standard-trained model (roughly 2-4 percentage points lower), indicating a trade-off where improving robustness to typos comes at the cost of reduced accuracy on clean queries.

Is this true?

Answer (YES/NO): NO